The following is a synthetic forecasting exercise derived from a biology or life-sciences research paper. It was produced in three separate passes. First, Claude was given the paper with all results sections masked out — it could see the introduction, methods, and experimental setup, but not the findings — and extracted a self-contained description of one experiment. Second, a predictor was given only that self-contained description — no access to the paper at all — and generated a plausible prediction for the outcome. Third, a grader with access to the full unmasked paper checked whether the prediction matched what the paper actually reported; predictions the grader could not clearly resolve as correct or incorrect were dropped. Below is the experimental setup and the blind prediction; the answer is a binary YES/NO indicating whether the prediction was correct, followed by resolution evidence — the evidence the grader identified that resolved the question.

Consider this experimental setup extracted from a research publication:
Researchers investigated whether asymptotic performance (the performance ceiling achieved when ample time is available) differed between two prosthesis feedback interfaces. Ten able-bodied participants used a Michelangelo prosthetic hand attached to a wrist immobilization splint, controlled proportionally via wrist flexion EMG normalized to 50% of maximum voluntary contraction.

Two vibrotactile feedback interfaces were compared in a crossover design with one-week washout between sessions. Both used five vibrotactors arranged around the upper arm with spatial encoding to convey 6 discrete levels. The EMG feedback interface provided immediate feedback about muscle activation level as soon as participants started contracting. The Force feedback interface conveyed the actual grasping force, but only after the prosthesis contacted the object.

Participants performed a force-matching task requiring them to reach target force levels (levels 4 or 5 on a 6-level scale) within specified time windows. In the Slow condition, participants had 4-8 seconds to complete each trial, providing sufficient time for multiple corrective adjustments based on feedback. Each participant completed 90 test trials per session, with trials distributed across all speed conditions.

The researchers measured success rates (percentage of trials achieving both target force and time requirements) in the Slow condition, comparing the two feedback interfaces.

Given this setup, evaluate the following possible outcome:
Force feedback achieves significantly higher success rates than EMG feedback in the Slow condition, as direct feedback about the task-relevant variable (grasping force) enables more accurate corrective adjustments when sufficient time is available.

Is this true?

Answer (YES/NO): NO